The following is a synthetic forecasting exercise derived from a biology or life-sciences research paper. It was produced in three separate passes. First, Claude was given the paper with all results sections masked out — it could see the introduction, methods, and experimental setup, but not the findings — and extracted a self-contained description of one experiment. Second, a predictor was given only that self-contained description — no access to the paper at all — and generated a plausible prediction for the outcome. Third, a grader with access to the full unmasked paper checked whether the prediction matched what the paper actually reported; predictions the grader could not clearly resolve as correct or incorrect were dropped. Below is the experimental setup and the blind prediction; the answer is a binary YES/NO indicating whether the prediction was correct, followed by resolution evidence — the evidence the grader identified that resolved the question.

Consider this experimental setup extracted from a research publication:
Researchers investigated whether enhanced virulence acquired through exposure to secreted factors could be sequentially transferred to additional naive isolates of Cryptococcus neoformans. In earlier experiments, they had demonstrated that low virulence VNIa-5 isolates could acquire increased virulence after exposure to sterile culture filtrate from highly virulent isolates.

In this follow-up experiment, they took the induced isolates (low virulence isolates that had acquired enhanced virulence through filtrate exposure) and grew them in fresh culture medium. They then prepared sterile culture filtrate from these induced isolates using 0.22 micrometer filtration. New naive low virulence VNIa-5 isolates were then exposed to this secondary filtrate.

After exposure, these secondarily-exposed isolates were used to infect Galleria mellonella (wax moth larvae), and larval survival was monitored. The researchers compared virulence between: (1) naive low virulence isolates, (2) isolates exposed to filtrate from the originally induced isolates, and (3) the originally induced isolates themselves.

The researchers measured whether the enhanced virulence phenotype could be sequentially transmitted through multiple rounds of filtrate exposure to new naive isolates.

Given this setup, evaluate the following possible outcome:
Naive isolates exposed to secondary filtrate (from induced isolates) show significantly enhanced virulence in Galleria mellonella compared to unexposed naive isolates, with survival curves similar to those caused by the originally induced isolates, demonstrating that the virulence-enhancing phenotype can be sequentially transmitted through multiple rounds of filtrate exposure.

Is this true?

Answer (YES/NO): YES